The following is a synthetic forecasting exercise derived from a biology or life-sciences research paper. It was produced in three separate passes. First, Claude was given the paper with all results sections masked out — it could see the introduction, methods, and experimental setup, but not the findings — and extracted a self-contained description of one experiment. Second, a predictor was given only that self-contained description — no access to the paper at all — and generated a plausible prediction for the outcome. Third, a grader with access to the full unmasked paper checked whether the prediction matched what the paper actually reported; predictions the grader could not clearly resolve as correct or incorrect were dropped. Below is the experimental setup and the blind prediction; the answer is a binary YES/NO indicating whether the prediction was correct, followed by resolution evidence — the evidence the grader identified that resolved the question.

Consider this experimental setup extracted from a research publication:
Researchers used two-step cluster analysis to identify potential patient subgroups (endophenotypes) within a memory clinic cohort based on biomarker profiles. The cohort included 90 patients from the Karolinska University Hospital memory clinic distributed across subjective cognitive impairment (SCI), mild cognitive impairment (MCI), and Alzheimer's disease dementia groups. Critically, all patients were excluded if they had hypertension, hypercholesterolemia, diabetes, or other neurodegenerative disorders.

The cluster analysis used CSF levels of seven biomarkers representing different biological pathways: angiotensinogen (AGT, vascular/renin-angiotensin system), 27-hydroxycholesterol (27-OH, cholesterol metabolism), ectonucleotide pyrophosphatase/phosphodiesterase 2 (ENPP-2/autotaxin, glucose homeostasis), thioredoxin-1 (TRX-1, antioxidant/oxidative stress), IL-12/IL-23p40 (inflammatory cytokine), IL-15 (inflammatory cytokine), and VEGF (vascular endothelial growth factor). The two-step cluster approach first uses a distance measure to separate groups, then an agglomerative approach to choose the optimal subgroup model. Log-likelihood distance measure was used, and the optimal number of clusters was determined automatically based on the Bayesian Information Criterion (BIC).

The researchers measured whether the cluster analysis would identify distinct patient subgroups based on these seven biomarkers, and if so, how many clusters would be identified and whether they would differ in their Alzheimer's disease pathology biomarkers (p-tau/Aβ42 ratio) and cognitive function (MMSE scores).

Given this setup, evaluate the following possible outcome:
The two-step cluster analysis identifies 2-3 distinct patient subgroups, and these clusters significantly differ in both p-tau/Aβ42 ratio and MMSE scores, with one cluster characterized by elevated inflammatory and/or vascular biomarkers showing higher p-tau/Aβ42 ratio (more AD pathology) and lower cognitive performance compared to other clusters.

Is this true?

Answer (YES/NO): NO